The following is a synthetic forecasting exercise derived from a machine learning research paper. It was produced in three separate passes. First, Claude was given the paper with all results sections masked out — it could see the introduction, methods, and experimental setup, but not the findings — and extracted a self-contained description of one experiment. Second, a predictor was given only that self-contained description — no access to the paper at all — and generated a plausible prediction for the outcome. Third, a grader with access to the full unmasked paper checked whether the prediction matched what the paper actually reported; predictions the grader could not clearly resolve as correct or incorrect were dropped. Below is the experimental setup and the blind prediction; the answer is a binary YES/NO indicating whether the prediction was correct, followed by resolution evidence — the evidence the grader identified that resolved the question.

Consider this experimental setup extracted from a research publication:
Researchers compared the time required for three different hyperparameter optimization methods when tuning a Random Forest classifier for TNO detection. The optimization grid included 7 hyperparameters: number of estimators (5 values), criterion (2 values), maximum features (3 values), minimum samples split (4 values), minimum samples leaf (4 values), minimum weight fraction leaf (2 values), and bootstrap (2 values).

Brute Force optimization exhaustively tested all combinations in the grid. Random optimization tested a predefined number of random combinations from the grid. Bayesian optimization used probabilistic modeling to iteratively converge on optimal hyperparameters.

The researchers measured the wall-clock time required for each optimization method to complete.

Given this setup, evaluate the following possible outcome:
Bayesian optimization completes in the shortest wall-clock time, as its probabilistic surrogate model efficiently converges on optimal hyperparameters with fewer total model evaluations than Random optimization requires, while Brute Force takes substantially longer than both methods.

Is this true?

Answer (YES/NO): NO